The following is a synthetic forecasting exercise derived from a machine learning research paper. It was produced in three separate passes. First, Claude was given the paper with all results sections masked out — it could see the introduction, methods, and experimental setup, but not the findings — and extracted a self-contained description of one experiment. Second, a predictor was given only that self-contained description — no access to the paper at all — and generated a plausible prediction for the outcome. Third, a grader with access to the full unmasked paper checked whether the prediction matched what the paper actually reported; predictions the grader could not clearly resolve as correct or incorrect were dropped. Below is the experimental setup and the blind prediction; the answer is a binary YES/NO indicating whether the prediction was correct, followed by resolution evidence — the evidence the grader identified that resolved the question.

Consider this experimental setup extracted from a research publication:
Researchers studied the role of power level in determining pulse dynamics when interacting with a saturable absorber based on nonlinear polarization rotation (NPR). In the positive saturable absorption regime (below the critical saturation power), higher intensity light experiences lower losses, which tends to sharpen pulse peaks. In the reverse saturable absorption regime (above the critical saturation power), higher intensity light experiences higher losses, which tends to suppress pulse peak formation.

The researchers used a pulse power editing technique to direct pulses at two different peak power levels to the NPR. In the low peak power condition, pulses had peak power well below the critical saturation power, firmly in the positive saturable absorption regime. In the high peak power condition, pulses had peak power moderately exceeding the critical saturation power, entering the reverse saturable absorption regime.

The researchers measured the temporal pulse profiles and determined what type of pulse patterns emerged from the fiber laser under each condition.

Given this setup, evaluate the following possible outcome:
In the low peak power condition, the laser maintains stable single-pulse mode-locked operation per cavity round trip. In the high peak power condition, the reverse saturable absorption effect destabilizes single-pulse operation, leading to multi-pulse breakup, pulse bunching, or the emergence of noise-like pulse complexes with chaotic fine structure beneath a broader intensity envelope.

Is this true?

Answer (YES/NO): YES